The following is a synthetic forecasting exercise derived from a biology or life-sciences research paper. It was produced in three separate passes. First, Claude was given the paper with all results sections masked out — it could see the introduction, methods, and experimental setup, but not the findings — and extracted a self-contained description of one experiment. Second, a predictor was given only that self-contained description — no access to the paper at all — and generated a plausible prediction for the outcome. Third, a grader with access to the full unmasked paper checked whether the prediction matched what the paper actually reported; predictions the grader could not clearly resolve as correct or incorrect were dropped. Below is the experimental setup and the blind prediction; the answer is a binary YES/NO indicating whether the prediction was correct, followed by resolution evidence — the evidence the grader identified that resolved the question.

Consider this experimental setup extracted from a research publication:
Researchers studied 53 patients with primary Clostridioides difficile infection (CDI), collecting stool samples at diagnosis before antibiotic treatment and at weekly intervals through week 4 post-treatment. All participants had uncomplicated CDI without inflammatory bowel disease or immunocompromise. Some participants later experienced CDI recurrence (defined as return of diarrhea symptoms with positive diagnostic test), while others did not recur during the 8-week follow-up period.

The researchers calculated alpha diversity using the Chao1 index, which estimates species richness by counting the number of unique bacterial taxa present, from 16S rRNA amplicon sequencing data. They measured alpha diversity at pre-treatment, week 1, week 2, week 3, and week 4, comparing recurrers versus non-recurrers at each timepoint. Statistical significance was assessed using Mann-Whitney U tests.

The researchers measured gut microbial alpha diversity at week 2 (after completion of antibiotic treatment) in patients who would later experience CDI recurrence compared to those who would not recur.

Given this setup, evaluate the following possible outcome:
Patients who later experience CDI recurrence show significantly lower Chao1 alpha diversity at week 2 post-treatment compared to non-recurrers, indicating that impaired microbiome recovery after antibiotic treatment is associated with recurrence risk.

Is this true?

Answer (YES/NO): YES